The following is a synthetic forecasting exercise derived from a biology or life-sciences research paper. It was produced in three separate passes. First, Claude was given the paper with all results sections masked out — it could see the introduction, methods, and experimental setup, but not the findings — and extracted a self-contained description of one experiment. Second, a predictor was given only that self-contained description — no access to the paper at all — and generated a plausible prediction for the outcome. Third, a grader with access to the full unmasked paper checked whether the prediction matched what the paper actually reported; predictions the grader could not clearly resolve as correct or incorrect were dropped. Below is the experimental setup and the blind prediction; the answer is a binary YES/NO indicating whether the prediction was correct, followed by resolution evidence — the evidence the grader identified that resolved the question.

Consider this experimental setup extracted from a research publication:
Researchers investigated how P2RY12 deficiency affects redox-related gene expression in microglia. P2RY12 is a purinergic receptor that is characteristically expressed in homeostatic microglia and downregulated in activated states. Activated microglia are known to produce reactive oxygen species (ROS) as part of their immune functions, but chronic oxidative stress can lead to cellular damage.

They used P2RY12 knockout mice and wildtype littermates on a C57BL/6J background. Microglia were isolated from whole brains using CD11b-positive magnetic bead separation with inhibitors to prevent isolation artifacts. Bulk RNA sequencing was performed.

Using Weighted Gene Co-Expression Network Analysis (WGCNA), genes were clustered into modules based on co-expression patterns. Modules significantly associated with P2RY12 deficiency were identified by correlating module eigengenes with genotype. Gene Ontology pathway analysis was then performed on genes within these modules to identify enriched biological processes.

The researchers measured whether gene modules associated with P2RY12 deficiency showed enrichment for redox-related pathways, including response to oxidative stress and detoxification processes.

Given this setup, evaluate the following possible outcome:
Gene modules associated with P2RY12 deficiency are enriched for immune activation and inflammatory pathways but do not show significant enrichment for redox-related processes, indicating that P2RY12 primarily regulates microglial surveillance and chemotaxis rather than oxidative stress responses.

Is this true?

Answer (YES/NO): NO